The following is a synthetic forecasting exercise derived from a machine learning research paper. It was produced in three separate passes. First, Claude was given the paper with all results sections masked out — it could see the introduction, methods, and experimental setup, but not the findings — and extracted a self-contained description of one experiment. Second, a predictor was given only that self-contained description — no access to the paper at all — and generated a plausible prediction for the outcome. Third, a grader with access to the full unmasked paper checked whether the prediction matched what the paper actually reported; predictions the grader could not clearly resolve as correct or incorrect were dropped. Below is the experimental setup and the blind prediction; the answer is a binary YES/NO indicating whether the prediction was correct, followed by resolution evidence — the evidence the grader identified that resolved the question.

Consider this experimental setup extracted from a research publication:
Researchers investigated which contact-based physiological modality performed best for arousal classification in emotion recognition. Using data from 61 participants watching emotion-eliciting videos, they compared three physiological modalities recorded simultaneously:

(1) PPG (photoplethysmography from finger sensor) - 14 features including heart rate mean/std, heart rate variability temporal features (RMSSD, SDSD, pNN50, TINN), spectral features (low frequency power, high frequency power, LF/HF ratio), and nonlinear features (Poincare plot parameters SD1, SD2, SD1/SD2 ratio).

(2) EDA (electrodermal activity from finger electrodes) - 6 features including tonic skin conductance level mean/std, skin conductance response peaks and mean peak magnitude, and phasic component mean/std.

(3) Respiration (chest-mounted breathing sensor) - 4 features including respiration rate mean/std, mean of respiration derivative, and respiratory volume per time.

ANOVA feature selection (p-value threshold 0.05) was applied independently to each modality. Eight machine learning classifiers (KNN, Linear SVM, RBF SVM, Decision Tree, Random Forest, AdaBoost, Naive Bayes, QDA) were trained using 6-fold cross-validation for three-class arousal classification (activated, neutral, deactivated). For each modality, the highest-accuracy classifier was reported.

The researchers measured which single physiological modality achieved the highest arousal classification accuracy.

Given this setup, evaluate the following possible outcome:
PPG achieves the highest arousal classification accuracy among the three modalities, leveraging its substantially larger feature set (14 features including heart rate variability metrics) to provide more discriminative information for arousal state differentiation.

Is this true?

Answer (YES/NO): YES